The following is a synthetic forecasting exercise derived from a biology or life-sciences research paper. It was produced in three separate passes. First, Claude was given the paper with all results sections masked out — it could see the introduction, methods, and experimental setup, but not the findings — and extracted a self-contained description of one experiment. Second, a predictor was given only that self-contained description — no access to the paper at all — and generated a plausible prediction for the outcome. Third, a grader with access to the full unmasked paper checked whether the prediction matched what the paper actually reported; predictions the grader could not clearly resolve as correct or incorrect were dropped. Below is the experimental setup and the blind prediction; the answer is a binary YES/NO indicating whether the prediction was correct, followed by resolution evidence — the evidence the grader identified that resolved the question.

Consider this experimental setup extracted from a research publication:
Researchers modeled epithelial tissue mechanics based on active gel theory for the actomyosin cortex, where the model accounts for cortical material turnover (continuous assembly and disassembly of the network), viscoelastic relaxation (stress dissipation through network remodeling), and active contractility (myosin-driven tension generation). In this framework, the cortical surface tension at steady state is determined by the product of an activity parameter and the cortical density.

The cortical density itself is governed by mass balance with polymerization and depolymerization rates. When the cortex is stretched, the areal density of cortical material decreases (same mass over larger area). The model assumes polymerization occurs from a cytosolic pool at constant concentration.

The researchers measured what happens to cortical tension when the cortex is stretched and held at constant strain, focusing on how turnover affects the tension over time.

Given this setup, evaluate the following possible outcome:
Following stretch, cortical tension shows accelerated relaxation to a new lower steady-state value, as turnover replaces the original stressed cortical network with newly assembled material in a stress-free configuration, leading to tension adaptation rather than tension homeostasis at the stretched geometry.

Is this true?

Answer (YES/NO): NO